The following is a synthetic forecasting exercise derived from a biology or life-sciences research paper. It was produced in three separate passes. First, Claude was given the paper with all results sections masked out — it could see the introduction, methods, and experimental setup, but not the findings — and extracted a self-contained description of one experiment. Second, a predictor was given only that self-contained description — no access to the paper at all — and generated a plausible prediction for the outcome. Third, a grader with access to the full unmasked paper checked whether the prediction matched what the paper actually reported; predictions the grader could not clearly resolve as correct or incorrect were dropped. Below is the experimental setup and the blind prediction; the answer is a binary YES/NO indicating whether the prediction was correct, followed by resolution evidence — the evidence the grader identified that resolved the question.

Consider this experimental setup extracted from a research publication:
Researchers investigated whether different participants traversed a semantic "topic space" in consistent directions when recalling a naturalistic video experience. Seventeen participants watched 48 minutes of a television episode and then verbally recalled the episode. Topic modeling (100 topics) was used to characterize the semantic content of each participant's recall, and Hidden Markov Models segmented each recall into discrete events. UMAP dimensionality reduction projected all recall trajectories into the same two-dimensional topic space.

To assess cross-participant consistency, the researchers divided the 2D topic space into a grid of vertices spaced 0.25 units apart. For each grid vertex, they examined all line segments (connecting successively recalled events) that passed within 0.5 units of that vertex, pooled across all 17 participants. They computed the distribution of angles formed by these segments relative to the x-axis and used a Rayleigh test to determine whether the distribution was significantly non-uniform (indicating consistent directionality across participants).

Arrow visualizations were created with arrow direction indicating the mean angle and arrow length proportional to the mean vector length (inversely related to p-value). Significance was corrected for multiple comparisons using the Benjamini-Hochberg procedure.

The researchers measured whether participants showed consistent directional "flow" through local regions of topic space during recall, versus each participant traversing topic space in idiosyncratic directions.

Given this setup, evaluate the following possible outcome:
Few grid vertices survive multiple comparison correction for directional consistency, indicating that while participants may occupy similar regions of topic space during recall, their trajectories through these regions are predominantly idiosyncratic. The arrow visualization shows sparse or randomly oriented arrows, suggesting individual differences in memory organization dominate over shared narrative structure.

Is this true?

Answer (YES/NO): NO